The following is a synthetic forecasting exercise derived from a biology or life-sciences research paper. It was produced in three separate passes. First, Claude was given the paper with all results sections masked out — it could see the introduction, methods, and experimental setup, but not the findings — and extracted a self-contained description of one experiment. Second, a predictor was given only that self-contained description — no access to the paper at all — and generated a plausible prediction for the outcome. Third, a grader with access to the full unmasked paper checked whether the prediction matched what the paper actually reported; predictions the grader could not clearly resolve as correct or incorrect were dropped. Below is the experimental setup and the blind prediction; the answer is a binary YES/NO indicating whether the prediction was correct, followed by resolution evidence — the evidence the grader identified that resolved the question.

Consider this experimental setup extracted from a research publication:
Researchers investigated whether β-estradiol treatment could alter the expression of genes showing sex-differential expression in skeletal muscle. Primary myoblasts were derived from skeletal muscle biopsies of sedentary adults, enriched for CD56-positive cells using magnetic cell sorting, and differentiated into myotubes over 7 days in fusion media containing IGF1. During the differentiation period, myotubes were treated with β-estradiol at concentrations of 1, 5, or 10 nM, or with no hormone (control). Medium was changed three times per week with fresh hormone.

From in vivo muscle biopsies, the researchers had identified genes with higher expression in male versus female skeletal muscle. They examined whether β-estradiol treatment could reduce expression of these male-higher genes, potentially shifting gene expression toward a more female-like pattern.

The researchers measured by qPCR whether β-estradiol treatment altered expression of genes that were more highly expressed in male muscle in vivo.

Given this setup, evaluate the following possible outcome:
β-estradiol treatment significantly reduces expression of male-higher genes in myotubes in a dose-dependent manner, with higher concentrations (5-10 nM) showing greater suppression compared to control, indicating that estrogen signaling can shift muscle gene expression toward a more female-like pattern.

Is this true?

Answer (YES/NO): NO